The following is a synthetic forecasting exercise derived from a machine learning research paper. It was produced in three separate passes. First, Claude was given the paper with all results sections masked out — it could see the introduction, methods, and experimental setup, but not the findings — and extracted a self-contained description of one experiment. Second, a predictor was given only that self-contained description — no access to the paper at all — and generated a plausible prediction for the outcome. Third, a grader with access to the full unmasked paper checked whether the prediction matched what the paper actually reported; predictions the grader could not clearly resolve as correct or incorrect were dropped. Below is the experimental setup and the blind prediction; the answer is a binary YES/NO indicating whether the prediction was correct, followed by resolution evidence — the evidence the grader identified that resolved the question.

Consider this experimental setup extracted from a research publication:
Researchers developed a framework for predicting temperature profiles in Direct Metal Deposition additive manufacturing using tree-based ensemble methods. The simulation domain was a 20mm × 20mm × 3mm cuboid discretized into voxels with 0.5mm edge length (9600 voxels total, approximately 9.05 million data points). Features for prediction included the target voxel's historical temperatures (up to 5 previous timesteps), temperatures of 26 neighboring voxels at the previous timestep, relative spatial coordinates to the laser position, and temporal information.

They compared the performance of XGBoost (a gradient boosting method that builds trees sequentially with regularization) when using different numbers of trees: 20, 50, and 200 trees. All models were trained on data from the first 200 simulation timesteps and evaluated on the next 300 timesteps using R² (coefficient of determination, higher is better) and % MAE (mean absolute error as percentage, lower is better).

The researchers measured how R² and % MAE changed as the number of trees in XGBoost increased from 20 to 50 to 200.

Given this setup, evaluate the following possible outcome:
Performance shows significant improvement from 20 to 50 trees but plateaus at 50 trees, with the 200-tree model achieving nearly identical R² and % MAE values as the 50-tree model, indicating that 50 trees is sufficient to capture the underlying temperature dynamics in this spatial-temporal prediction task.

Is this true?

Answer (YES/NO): NO